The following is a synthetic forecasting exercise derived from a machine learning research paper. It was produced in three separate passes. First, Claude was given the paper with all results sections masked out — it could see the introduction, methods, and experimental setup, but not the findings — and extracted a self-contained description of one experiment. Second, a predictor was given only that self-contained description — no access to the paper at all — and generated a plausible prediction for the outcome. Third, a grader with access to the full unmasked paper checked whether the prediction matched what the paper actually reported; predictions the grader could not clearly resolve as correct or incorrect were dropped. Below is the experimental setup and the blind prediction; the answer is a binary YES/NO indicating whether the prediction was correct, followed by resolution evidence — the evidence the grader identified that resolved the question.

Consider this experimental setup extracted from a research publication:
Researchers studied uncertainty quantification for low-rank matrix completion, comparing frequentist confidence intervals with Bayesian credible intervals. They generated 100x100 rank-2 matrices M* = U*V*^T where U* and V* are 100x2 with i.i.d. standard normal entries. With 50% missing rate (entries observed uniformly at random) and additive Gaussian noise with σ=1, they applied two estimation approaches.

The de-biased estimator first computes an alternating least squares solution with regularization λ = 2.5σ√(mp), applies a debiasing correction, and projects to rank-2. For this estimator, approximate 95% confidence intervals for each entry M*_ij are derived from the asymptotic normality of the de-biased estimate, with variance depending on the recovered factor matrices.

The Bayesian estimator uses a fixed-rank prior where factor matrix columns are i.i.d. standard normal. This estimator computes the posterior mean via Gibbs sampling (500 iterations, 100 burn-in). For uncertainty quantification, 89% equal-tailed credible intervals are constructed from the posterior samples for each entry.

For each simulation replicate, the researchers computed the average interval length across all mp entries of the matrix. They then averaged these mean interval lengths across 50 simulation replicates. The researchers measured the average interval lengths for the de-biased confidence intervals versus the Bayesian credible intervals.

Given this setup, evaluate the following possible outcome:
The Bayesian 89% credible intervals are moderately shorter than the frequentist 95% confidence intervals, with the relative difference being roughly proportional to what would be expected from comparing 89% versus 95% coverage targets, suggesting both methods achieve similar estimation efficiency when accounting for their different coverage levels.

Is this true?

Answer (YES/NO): NO